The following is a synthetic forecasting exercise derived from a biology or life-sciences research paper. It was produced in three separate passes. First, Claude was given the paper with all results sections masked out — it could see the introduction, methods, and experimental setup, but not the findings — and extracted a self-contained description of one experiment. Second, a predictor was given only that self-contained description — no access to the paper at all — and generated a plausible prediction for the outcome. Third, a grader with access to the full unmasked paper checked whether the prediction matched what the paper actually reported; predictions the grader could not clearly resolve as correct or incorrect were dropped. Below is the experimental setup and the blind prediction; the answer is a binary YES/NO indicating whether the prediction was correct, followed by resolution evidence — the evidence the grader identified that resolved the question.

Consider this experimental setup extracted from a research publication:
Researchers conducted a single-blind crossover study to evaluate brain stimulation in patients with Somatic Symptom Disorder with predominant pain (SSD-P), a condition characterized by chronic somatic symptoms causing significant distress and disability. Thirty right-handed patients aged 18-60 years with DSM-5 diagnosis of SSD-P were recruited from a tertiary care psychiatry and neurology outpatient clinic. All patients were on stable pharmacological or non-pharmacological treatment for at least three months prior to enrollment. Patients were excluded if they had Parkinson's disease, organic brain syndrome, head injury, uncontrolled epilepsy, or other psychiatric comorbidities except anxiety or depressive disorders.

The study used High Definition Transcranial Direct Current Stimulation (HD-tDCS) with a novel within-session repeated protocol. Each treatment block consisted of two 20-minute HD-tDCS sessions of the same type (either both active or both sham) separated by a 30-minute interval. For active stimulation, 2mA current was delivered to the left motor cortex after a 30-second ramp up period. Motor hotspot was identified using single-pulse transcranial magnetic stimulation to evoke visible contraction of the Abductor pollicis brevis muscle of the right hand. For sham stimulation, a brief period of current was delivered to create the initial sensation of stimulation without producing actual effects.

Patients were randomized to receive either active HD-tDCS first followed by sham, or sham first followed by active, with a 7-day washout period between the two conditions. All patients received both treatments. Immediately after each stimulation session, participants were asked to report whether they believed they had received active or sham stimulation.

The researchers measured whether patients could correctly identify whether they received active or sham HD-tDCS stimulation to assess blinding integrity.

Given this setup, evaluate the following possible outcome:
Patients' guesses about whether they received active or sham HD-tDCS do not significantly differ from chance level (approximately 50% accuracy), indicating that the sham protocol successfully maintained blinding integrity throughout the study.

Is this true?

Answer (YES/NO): YES